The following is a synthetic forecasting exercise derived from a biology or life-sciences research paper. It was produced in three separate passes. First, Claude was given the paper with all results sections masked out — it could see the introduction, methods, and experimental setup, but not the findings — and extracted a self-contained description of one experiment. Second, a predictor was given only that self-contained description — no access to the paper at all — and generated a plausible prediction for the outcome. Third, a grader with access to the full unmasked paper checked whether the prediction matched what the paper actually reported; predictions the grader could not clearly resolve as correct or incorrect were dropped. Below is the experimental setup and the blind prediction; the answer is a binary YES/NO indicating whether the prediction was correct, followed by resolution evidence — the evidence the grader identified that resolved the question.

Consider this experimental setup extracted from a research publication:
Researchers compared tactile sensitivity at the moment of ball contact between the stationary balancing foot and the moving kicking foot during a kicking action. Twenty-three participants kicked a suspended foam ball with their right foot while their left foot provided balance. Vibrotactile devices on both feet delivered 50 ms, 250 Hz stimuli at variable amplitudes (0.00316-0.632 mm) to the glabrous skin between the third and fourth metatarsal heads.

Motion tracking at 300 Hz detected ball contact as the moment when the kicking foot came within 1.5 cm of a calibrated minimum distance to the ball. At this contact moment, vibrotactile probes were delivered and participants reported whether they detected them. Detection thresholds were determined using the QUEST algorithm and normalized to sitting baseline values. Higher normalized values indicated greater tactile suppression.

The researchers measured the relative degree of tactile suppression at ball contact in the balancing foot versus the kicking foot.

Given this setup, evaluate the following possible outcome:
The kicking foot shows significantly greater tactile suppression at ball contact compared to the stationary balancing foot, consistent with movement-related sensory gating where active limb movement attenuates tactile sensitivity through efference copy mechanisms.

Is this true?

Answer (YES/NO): YES